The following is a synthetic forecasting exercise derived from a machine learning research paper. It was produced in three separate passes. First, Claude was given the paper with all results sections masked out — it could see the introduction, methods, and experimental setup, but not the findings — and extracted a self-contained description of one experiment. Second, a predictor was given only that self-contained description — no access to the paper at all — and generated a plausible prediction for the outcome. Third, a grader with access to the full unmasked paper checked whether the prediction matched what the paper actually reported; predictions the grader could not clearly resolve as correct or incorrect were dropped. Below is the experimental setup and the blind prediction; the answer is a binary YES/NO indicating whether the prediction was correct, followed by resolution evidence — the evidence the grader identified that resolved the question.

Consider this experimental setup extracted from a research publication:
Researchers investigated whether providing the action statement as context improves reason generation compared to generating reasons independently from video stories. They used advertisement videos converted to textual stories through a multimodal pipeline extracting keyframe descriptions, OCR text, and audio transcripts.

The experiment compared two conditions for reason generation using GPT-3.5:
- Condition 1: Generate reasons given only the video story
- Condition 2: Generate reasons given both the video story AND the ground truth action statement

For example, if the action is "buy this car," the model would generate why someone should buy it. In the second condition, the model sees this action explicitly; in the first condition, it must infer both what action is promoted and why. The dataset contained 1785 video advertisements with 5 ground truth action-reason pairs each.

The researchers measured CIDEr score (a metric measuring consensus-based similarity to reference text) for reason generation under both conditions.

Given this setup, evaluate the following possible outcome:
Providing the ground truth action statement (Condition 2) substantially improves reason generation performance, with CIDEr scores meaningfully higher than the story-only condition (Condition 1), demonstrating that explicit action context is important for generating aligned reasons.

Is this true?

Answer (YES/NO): YES